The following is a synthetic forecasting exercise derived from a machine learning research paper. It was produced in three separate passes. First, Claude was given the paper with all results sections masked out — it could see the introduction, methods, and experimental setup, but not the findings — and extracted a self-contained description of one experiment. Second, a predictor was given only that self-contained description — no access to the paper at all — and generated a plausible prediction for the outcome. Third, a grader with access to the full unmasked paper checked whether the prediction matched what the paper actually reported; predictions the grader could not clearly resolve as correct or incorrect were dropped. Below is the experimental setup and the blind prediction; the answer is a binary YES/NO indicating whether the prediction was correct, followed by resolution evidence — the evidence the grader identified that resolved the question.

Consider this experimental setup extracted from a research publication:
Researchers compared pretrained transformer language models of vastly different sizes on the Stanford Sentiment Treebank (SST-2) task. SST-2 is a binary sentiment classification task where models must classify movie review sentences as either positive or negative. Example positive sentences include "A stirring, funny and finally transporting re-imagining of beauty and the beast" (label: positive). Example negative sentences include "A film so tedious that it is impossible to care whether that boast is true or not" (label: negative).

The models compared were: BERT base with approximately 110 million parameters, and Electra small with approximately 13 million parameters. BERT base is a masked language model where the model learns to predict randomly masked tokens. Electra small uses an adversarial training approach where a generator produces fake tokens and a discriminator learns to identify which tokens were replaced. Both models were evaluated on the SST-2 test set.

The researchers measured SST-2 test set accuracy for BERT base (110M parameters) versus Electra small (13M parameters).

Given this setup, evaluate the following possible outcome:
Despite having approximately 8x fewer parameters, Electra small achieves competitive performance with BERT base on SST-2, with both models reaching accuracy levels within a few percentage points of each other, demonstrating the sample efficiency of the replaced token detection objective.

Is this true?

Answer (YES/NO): NO